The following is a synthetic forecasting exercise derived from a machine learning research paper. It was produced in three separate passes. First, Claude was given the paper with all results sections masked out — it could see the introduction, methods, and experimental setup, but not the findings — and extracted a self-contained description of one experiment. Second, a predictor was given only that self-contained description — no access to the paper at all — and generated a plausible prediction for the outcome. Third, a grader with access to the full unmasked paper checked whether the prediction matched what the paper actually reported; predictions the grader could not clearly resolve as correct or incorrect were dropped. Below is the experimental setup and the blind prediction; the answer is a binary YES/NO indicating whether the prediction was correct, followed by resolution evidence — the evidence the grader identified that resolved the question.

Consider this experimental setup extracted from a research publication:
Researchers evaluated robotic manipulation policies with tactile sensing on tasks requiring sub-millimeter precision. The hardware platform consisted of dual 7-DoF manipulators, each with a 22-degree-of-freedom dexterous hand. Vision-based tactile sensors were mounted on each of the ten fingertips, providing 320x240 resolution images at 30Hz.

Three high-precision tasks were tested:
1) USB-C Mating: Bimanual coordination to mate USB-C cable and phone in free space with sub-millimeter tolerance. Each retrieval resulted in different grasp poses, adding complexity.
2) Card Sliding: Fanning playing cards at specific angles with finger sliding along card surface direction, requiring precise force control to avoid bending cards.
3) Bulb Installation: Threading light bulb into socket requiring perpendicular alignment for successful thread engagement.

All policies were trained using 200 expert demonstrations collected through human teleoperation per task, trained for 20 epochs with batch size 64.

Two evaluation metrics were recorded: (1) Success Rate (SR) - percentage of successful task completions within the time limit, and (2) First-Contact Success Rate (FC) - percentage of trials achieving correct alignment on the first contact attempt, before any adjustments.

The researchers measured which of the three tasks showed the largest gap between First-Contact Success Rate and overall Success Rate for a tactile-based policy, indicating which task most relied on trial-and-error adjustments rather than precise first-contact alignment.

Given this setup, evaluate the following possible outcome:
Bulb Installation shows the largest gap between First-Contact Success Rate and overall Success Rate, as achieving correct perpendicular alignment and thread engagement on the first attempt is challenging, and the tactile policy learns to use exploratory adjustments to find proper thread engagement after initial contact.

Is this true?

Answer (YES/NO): NO